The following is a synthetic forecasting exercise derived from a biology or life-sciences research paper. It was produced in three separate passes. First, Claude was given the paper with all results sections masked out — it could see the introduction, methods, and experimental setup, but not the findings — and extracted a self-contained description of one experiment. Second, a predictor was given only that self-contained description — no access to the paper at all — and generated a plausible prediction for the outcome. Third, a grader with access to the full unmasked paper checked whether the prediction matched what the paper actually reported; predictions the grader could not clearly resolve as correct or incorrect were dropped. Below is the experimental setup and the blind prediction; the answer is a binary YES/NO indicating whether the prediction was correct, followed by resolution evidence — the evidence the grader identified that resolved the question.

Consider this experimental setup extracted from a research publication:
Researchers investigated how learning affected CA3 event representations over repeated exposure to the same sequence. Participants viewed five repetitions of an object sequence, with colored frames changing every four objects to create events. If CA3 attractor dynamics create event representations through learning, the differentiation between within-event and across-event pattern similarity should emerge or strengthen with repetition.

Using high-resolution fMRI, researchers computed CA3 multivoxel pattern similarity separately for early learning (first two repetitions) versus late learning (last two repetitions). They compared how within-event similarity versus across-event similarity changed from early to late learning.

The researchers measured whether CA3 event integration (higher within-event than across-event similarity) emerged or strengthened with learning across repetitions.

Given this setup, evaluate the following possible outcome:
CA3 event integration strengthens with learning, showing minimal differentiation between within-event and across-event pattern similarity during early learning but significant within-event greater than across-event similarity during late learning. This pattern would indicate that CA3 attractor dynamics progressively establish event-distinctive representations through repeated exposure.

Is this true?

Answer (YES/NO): YES